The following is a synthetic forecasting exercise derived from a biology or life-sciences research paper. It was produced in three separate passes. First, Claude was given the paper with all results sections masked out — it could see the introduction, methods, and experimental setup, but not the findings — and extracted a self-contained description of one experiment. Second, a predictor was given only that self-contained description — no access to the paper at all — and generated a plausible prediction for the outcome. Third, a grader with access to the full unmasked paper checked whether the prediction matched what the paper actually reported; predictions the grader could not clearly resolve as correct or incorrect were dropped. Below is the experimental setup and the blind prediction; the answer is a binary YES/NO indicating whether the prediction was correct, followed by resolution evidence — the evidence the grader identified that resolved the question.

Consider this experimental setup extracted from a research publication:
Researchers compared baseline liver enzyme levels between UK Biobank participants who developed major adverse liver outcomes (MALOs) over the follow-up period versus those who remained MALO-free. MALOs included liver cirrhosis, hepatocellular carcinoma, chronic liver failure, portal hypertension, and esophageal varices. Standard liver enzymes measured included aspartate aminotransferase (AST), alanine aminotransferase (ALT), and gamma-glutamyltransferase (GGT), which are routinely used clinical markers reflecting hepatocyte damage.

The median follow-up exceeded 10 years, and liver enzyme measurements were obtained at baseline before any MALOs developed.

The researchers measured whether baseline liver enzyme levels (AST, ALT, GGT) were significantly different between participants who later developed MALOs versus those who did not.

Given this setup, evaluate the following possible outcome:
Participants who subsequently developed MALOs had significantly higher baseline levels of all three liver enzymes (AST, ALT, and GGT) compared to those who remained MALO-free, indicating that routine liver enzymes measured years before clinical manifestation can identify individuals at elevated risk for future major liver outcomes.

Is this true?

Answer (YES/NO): YES